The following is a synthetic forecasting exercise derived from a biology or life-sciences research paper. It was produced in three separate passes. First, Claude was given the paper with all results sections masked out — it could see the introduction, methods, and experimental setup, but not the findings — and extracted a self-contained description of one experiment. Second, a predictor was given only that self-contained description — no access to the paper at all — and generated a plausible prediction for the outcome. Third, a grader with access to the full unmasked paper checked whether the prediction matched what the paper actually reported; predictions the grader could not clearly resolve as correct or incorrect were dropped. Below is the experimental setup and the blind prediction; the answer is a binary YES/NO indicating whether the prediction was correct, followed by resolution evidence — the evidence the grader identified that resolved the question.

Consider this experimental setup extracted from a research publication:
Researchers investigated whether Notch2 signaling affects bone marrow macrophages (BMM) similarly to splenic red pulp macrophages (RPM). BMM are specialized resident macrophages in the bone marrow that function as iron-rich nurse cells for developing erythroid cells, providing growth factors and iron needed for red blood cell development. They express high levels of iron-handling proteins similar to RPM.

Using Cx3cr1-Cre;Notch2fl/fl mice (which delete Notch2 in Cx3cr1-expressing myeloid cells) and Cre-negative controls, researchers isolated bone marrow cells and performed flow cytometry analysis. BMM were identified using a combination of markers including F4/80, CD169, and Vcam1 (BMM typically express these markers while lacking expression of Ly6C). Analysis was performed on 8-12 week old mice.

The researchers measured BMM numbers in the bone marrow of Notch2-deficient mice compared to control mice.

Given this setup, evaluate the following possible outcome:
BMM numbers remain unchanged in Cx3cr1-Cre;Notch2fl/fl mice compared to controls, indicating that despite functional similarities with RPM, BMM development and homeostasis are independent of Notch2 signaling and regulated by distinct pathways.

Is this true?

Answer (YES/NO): NO